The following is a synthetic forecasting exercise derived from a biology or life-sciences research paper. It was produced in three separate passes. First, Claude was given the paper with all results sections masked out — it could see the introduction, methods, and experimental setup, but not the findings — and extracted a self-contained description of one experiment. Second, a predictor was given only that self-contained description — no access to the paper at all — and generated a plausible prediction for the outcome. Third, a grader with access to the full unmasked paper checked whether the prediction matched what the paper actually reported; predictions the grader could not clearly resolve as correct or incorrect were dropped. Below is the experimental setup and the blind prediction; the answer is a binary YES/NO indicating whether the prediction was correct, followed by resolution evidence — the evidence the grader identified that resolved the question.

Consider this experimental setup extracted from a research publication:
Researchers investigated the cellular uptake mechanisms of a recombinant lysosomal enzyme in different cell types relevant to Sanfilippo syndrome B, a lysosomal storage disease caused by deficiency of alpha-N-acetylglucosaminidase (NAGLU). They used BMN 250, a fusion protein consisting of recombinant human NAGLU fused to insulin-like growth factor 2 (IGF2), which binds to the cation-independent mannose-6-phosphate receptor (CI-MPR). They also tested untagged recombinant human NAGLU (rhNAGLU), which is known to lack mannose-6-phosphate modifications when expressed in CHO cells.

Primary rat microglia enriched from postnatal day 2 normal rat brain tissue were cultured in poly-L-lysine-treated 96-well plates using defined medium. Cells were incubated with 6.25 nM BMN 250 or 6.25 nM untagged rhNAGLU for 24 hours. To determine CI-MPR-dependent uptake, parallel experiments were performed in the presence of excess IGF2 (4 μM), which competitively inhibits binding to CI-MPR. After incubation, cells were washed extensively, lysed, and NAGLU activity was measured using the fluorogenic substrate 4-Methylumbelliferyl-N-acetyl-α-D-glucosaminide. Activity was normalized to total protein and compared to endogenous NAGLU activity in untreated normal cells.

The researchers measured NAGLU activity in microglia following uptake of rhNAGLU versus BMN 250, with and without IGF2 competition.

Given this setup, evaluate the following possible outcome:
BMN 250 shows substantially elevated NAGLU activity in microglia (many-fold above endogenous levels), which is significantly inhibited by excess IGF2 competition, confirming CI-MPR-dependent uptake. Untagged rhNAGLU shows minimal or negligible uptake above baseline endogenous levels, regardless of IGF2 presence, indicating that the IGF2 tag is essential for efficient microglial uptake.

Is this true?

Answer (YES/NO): NO